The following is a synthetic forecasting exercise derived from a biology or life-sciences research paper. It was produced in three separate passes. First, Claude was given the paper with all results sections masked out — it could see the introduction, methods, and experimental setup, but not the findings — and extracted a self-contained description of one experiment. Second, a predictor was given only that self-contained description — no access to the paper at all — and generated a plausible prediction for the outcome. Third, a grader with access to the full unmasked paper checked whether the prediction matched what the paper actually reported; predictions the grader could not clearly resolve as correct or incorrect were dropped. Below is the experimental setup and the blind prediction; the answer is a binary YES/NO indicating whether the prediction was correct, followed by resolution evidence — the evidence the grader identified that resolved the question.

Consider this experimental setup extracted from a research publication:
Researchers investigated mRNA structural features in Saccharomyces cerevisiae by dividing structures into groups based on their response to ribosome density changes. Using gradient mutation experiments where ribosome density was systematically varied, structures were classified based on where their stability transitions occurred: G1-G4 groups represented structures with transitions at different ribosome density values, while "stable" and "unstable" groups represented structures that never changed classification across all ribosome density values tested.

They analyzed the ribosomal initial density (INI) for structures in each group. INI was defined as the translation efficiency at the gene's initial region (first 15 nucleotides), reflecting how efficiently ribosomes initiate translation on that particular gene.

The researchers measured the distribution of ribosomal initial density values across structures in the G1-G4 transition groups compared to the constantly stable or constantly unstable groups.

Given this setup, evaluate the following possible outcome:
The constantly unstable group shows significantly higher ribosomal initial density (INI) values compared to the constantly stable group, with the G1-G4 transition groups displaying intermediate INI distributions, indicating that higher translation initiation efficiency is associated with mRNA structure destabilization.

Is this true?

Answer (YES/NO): NO